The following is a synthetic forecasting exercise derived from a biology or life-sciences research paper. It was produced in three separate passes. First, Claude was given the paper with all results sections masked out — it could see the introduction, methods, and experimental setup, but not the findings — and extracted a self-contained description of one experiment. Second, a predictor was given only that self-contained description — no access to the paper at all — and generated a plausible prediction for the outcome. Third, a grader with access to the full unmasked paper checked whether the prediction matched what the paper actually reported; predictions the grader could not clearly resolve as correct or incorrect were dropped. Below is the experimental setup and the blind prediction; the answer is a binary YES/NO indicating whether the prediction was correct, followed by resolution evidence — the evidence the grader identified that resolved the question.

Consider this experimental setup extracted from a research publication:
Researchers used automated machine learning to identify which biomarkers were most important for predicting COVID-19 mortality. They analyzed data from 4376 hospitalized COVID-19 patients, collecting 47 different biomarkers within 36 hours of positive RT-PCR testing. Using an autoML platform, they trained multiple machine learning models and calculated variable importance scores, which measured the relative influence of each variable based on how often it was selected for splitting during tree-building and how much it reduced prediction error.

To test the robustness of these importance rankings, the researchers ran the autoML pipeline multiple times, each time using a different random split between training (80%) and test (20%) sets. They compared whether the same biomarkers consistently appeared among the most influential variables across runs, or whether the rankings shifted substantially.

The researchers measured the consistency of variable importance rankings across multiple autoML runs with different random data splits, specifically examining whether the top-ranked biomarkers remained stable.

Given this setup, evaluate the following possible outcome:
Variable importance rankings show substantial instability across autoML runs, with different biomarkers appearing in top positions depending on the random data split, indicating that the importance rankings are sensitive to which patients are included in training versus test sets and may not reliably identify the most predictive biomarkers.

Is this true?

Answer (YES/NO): NO